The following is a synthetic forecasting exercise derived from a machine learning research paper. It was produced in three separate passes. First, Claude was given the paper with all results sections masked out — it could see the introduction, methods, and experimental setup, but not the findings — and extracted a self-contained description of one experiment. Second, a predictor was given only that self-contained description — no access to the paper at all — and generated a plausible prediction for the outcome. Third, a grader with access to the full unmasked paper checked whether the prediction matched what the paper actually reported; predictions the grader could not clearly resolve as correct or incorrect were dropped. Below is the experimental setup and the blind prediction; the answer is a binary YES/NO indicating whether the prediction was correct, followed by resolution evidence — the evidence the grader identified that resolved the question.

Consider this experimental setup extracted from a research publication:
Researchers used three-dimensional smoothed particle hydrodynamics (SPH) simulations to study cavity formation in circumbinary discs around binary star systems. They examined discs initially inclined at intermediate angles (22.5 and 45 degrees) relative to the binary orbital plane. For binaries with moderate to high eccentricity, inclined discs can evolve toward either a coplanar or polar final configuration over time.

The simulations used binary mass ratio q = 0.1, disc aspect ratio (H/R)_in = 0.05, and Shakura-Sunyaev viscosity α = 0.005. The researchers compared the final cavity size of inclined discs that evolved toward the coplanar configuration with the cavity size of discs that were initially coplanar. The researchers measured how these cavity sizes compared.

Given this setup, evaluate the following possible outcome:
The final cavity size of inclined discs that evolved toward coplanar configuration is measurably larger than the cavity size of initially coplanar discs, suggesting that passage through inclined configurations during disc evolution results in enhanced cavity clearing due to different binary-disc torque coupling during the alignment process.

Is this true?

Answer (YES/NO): NO